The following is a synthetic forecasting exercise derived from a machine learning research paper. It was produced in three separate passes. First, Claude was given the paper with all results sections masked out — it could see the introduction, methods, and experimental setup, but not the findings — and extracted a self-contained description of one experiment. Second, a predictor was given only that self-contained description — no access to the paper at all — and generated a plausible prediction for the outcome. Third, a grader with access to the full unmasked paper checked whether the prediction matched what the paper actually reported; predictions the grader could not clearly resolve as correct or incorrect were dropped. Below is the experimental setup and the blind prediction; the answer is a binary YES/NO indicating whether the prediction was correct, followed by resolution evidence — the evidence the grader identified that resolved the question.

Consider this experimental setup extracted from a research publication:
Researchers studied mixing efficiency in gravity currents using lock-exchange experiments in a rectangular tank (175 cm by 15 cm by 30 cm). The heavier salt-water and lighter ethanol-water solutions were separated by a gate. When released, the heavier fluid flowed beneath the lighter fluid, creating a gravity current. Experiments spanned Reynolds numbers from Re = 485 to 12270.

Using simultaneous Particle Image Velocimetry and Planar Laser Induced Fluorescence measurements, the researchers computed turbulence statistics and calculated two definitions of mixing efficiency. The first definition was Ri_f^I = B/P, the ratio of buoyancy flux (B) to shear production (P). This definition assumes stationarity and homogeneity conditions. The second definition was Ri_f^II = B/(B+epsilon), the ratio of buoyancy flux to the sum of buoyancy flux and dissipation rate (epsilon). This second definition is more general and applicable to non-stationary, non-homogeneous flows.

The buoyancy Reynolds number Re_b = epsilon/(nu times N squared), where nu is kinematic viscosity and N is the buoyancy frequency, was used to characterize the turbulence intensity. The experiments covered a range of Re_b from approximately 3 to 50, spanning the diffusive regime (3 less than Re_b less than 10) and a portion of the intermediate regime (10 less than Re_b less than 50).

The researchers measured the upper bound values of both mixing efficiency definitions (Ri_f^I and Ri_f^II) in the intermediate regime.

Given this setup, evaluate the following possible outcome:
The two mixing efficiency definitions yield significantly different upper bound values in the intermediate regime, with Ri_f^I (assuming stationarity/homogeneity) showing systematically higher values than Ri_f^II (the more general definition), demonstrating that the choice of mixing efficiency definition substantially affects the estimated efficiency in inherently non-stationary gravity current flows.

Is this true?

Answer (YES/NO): NO